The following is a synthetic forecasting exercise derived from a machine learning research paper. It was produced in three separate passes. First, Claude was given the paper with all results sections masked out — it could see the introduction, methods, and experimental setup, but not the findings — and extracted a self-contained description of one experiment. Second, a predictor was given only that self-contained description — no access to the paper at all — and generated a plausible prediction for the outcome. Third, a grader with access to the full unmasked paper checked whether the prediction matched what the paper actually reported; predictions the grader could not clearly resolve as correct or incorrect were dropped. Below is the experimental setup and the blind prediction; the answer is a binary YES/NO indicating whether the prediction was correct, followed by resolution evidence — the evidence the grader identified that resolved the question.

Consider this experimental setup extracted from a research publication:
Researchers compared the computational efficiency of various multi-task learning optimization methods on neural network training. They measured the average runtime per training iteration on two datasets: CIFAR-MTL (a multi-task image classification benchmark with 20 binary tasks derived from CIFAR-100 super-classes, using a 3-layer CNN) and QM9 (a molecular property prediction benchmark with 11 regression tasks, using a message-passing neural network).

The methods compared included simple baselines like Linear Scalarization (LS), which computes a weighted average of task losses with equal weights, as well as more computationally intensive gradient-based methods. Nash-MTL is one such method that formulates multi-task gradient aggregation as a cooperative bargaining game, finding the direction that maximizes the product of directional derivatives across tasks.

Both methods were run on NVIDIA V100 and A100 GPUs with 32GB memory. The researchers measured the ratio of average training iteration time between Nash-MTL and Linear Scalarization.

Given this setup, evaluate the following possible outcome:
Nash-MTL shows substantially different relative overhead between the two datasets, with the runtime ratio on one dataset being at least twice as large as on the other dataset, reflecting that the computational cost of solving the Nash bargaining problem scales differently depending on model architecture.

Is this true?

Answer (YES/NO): NO